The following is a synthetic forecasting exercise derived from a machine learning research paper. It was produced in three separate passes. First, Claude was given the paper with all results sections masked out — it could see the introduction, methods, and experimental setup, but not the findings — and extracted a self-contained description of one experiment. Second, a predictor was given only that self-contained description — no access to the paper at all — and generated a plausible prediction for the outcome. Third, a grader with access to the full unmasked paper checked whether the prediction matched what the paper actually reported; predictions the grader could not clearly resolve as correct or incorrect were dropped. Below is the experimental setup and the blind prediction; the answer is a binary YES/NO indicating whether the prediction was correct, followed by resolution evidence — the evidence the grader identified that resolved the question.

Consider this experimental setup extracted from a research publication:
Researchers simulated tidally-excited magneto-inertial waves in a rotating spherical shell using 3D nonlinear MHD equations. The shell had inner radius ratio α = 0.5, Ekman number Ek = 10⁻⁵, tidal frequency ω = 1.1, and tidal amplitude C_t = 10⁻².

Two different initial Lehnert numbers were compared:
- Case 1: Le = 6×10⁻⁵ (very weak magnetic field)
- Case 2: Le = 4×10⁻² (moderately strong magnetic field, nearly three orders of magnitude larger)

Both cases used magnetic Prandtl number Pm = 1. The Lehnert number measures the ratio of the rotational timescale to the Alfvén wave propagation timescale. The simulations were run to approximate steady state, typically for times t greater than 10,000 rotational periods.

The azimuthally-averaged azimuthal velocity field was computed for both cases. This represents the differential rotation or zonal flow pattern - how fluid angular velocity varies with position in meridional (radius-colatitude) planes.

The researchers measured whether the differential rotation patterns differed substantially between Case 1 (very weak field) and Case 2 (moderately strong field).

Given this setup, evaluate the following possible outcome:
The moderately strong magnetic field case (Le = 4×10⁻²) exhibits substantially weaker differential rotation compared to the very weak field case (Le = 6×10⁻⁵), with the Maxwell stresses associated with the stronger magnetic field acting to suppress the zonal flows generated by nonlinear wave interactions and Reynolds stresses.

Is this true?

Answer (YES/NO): NO